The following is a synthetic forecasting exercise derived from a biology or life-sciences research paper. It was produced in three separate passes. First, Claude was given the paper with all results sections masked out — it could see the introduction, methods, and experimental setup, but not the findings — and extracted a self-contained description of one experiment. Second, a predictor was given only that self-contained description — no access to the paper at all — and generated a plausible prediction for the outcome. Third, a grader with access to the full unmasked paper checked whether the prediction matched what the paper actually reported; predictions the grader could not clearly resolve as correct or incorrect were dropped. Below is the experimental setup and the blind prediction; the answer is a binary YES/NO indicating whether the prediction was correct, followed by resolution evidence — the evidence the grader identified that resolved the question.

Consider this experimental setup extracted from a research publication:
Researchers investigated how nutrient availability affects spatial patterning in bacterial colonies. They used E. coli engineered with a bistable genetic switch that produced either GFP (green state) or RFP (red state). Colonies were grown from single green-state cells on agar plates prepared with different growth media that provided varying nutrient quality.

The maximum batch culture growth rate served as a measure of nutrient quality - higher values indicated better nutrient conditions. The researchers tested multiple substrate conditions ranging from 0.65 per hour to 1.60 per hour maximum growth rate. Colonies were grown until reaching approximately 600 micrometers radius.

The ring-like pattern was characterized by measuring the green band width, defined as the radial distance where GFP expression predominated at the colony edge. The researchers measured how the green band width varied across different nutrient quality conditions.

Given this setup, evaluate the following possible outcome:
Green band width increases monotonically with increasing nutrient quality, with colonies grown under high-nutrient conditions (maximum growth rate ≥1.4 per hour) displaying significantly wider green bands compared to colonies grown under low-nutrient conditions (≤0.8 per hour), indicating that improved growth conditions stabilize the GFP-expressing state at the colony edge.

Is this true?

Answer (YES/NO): YES